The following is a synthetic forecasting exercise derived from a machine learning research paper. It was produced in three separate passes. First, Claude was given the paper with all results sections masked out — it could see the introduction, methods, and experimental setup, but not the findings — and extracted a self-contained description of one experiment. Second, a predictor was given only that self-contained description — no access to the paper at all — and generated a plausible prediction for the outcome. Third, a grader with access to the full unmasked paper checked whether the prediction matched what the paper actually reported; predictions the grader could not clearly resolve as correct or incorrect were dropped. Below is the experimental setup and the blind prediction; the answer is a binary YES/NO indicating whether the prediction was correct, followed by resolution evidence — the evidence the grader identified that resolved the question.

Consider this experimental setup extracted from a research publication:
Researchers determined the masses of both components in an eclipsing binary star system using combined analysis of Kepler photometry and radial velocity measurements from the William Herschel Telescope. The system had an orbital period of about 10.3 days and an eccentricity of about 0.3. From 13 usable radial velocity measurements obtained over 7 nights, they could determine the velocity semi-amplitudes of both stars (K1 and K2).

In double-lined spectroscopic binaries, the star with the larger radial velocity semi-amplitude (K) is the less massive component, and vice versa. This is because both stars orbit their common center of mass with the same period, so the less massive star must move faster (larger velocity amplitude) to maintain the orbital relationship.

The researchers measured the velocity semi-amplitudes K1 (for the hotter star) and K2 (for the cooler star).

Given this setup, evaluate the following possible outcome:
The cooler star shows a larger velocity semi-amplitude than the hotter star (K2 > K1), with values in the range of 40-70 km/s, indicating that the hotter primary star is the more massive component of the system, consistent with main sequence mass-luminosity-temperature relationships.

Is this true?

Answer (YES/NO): NO